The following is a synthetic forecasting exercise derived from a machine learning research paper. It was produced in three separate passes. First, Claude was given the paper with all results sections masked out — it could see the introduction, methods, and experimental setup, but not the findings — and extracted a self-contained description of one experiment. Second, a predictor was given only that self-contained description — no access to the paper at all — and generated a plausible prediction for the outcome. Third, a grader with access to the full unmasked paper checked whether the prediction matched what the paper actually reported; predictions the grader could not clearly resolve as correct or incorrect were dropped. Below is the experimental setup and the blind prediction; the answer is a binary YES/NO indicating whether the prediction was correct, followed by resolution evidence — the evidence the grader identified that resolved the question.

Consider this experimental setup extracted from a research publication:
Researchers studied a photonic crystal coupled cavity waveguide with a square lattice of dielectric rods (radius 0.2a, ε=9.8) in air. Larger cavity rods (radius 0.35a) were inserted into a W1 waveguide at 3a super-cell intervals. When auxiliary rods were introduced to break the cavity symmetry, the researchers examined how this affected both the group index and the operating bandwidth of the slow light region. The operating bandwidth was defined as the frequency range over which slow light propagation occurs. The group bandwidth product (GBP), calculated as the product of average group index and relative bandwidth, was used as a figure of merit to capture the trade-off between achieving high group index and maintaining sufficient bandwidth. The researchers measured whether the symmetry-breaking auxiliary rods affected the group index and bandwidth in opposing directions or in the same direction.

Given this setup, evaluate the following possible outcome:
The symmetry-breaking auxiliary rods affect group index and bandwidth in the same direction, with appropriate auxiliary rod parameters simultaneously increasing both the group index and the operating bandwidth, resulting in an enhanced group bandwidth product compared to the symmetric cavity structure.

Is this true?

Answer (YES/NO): YES